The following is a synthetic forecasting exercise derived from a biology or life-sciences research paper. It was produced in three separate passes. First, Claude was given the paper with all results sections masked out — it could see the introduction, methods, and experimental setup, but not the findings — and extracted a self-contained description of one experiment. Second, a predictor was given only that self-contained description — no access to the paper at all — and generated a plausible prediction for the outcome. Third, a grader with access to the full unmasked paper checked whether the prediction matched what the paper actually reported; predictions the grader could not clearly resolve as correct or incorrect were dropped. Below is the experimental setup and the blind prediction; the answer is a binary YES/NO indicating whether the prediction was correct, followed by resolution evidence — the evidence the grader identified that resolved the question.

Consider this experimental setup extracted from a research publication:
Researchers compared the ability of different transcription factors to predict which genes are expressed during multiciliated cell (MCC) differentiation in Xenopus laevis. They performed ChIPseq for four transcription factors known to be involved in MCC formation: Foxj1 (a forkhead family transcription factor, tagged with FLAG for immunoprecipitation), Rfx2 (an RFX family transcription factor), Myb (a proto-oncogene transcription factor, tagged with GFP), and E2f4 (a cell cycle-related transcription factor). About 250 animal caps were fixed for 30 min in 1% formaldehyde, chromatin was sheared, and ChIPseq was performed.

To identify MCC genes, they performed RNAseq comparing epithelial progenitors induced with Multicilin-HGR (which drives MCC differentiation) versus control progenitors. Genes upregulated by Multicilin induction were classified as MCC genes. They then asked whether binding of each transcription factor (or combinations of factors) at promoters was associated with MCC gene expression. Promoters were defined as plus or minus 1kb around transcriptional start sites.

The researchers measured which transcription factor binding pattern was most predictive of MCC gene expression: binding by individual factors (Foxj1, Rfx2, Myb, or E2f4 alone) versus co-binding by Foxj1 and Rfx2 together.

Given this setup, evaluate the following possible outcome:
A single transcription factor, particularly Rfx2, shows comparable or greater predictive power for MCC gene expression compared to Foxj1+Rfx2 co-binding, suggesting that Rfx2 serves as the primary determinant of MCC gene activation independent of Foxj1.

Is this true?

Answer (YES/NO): NO